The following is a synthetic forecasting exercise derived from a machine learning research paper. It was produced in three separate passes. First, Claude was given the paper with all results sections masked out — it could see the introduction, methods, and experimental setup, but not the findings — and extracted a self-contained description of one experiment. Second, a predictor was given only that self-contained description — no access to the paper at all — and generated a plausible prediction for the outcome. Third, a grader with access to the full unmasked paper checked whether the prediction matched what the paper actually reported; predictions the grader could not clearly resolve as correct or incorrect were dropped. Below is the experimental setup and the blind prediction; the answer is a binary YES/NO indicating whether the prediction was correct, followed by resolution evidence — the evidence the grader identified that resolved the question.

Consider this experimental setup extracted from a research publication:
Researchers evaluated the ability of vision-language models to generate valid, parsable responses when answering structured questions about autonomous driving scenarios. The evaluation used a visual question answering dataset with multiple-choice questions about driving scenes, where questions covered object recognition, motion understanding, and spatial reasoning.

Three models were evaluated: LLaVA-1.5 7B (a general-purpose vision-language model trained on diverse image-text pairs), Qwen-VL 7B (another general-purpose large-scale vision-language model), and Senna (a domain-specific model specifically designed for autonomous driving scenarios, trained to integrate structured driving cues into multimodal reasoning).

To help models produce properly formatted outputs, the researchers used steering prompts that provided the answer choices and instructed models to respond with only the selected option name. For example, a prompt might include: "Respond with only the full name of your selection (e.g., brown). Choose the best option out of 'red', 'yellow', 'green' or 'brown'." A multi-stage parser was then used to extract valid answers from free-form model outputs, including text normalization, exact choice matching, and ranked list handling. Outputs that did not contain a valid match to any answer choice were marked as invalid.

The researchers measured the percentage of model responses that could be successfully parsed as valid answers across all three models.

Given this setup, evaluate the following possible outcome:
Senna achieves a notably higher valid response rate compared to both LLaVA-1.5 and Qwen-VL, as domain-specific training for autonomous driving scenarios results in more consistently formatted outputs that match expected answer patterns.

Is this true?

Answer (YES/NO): NO